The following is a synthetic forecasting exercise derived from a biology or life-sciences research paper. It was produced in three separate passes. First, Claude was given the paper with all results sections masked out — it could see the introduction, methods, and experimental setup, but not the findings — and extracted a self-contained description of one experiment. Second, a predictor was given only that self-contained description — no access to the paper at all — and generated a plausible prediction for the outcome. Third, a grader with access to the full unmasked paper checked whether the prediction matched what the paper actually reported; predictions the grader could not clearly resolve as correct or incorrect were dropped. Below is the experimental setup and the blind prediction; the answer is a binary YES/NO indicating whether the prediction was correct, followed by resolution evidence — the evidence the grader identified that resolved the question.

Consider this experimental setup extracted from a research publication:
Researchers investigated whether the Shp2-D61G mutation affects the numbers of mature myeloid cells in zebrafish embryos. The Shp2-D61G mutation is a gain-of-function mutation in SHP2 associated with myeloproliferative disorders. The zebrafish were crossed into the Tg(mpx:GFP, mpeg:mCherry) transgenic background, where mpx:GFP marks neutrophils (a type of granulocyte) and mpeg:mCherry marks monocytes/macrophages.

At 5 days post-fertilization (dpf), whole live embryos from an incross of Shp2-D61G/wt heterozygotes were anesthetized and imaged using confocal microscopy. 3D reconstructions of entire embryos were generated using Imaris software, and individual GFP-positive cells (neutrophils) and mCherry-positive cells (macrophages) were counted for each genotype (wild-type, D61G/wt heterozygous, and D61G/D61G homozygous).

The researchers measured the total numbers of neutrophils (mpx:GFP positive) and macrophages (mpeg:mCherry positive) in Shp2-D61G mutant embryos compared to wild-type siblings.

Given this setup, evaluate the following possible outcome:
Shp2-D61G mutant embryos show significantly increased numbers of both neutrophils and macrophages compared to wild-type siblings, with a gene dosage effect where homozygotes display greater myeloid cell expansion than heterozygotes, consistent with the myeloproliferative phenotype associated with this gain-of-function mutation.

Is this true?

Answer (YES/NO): YES